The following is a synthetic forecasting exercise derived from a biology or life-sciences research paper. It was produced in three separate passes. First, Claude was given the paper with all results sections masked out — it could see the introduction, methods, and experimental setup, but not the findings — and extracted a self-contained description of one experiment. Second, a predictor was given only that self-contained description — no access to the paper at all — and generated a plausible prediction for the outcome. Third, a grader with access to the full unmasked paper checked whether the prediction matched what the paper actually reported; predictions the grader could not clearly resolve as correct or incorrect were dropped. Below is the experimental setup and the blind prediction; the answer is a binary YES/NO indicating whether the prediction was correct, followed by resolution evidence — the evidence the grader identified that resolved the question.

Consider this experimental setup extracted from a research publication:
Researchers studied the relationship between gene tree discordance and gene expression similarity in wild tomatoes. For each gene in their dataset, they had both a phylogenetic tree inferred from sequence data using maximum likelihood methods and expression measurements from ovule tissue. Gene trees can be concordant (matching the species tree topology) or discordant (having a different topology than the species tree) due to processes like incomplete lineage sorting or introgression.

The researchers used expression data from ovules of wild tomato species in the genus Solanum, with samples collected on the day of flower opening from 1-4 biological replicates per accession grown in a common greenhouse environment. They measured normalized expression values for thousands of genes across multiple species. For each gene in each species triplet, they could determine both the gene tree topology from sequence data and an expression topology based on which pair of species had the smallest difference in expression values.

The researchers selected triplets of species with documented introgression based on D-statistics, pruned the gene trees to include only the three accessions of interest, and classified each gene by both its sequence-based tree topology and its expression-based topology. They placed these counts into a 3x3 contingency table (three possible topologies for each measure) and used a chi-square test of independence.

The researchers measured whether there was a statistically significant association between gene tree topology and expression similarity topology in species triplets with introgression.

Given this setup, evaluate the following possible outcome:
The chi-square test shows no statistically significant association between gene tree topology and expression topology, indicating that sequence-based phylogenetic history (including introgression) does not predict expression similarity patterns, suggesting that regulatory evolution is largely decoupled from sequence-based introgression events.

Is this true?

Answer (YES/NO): NO